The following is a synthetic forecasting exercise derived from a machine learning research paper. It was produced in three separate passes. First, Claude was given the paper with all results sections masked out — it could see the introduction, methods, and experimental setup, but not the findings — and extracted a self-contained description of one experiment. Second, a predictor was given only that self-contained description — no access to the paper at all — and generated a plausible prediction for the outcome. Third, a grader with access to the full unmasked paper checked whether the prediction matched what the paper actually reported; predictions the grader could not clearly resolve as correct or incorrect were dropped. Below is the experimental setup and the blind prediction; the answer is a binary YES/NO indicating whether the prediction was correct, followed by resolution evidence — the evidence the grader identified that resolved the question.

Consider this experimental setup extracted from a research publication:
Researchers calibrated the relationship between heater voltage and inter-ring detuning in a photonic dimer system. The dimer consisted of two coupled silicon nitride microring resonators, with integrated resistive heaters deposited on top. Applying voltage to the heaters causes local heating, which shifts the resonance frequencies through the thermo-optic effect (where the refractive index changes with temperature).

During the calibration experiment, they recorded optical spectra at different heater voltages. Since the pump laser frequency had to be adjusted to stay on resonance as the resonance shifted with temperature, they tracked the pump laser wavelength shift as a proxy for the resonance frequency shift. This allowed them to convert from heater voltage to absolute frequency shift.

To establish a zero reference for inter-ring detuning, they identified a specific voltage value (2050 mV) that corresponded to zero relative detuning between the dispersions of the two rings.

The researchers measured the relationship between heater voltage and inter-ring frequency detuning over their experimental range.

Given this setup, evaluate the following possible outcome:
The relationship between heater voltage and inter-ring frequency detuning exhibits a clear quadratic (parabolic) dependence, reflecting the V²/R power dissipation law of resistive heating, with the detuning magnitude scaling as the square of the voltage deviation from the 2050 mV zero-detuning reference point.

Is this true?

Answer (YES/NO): NO